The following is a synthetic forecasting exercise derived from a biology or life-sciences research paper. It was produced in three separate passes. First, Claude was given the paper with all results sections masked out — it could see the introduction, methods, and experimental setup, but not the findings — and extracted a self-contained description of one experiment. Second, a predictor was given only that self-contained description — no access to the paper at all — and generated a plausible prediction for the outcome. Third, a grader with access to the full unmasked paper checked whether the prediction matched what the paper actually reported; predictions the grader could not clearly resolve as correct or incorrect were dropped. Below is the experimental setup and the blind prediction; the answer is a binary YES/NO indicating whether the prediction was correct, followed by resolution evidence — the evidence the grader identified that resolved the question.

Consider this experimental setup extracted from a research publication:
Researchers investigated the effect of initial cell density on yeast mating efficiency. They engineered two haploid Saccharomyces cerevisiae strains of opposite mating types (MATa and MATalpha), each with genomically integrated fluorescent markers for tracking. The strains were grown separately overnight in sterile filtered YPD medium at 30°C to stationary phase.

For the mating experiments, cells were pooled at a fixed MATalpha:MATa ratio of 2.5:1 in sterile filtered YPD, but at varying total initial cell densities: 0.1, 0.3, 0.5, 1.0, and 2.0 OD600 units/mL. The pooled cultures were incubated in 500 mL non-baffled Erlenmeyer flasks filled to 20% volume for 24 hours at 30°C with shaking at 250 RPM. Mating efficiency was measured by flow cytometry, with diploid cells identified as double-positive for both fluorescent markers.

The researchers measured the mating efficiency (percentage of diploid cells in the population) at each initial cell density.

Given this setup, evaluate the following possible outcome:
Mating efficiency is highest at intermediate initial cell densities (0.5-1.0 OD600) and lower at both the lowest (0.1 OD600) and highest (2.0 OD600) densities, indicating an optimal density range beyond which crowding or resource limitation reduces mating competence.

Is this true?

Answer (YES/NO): NO